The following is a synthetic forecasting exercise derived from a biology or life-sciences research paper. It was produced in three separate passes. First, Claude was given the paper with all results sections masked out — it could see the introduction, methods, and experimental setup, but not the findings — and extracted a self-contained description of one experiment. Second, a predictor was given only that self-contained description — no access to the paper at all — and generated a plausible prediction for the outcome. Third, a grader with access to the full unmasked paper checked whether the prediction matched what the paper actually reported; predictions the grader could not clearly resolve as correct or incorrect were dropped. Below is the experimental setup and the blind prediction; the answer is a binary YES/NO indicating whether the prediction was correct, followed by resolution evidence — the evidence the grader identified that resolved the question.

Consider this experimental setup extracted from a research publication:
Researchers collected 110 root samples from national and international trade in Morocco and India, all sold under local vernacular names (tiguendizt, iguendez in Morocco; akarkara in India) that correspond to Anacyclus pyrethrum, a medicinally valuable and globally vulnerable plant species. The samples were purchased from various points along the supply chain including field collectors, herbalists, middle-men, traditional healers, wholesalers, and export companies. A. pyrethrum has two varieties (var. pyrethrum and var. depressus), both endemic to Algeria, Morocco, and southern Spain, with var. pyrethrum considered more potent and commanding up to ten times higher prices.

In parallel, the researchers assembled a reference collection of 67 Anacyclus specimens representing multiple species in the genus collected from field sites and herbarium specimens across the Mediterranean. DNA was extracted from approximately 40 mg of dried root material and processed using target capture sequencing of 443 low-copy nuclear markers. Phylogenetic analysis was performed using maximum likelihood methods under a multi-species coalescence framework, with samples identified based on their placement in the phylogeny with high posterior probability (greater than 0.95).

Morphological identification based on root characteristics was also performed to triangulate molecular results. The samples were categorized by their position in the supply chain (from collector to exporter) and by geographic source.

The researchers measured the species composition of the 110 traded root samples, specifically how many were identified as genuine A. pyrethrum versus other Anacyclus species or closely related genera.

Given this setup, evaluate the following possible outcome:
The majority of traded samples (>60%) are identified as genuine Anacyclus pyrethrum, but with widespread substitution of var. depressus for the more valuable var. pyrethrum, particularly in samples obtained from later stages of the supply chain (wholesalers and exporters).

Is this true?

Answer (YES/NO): NO